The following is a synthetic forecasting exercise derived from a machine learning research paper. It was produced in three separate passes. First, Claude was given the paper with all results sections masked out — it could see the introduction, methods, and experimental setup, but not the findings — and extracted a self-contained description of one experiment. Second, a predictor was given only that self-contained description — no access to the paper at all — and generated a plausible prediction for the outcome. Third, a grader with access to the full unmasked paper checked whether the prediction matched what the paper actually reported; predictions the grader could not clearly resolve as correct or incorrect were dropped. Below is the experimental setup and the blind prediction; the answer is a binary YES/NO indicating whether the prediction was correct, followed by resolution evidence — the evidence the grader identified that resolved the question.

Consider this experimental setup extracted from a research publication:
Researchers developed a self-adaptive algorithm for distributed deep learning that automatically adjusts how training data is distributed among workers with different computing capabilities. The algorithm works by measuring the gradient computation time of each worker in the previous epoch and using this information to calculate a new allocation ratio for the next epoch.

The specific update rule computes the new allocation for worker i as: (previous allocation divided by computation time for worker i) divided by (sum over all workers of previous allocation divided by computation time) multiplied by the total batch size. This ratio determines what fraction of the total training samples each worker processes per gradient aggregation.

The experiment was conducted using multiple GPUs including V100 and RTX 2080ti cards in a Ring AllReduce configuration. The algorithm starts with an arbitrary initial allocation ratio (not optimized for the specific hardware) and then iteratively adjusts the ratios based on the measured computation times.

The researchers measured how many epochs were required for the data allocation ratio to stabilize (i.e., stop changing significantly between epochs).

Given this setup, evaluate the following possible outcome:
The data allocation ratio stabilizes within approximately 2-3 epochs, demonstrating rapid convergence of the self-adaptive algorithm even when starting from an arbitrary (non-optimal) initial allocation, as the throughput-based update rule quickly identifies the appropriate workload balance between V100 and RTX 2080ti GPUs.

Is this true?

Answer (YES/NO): NO